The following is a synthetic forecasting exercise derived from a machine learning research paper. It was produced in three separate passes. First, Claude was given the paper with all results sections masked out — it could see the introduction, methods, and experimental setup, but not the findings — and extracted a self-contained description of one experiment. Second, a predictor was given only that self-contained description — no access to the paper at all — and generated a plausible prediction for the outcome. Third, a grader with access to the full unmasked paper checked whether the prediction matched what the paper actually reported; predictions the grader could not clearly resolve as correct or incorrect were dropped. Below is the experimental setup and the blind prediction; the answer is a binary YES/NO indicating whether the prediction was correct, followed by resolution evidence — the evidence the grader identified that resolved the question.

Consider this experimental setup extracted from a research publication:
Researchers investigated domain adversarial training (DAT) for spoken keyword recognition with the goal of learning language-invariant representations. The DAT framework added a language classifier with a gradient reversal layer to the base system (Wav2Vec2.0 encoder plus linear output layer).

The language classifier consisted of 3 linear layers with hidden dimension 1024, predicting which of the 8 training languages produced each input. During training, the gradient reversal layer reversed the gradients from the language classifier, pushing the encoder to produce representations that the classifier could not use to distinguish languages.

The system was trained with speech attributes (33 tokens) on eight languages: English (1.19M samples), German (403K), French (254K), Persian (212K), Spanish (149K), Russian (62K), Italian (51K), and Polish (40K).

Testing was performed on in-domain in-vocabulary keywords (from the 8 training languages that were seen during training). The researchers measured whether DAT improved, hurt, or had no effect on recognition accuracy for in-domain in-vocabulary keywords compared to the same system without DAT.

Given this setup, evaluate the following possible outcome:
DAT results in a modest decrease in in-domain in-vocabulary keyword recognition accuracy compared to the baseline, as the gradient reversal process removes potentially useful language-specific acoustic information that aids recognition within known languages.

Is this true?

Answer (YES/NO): YES